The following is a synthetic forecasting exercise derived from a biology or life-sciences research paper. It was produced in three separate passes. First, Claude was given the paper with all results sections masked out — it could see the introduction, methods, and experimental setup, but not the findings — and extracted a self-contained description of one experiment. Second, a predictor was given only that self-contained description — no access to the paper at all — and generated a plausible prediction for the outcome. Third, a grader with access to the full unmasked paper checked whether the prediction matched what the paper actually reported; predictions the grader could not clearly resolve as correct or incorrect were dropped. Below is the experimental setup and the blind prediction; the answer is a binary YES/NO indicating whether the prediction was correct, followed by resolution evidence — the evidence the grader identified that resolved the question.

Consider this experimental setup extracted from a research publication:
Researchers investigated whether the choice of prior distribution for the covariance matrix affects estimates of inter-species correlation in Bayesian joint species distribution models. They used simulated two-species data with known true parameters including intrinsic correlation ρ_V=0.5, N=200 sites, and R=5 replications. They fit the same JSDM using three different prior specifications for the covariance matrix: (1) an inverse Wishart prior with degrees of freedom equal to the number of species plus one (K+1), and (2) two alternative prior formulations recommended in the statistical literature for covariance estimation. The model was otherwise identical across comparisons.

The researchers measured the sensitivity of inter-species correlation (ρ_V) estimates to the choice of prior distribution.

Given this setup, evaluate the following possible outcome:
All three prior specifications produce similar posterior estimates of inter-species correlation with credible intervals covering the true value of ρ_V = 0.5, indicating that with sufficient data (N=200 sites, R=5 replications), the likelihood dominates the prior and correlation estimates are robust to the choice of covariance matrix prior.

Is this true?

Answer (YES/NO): YES